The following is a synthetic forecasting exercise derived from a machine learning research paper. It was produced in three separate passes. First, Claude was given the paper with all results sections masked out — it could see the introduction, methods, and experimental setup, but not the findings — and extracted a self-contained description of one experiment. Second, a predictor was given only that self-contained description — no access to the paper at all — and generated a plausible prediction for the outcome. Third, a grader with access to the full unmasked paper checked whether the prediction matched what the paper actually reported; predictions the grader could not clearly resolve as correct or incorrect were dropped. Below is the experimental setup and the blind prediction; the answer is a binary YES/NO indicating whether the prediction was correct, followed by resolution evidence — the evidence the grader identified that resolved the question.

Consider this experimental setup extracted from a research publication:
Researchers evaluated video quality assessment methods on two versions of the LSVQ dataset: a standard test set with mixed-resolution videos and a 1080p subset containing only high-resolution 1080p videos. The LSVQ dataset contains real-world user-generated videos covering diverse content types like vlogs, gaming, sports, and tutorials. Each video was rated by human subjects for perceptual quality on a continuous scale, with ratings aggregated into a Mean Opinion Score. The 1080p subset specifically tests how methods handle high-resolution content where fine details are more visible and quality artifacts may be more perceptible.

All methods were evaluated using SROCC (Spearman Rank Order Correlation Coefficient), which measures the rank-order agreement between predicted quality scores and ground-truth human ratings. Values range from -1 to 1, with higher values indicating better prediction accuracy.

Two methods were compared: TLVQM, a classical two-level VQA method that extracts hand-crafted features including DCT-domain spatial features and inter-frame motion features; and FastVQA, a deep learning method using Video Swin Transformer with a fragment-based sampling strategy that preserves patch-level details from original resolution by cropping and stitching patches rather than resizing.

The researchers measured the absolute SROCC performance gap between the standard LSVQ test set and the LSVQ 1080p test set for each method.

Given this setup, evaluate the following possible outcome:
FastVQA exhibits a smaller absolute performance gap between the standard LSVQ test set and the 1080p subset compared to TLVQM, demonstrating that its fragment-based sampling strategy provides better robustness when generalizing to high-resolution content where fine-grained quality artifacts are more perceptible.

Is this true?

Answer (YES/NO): YES